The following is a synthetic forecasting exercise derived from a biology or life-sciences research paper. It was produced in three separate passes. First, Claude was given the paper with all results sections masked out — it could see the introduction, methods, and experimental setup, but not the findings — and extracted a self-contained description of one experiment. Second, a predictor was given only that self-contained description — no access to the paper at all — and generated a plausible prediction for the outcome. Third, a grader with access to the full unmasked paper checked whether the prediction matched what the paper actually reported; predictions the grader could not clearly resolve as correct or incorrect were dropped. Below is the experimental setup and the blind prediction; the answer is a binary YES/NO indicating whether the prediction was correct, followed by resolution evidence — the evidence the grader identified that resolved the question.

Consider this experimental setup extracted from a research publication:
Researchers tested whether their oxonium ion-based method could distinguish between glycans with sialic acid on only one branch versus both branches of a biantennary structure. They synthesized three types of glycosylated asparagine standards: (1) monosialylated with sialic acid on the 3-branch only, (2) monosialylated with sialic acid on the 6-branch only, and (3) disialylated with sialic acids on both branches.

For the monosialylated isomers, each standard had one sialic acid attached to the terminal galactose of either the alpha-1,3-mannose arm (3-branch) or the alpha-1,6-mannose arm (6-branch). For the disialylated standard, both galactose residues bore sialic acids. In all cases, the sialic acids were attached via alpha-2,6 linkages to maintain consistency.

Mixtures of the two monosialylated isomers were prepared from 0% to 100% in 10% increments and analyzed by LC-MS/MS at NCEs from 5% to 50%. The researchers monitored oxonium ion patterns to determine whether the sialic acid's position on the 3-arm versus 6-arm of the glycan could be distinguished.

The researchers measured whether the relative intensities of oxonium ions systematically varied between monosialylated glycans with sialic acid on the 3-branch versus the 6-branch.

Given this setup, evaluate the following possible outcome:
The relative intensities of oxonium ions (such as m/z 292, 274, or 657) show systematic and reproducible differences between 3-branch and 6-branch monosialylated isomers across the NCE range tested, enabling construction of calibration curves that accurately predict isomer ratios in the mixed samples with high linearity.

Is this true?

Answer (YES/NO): NO